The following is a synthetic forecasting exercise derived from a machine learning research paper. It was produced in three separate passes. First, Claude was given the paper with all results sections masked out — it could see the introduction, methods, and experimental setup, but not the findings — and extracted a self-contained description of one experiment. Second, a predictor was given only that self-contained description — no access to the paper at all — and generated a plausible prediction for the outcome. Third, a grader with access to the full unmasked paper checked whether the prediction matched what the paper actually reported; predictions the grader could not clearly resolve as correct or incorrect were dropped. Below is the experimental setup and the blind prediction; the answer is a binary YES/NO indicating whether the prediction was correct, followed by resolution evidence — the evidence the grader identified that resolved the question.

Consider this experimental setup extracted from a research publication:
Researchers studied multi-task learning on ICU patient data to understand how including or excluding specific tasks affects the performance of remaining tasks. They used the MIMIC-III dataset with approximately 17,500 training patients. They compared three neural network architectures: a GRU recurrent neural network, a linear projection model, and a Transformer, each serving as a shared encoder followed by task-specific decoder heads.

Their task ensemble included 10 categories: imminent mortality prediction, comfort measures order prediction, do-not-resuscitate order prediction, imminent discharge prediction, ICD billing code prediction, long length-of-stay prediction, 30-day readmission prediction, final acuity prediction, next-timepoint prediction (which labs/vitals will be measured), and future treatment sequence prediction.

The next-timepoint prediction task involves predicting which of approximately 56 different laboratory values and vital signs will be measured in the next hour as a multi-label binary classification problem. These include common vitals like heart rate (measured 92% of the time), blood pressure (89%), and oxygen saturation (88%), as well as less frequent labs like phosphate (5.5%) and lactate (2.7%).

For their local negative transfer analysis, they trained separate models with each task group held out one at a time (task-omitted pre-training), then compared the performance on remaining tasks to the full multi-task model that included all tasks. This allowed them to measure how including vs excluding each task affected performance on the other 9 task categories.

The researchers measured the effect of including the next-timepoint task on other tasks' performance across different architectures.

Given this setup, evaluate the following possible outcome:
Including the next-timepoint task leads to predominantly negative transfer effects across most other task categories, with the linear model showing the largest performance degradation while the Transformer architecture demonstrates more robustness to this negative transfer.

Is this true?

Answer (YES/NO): NO